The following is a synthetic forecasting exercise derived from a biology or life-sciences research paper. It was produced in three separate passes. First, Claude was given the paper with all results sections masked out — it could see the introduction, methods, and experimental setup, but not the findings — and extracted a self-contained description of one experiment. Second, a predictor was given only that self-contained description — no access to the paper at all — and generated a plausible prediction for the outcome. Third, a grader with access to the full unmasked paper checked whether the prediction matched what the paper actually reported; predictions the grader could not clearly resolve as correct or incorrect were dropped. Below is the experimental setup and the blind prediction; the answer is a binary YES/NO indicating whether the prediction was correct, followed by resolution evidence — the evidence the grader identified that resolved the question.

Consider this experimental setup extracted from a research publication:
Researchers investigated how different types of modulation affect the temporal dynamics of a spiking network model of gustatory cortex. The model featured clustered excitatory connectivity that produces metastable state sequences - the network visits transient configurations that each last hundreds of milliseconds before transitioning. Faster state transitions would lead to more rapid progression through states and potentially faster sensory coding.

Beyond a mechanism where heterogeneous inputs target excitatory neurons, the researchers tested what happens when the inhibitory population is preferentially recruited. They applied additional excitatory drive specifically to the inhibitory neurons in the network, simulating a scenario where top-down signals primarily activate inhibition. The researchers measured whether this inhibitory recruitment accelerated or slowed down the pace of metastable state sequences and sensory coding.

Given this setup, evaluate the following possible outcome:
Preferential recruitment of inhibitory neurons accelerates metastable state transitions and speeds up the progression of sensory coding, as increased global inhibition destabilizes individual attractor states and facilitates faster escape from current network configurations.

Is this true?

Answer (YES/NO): NO